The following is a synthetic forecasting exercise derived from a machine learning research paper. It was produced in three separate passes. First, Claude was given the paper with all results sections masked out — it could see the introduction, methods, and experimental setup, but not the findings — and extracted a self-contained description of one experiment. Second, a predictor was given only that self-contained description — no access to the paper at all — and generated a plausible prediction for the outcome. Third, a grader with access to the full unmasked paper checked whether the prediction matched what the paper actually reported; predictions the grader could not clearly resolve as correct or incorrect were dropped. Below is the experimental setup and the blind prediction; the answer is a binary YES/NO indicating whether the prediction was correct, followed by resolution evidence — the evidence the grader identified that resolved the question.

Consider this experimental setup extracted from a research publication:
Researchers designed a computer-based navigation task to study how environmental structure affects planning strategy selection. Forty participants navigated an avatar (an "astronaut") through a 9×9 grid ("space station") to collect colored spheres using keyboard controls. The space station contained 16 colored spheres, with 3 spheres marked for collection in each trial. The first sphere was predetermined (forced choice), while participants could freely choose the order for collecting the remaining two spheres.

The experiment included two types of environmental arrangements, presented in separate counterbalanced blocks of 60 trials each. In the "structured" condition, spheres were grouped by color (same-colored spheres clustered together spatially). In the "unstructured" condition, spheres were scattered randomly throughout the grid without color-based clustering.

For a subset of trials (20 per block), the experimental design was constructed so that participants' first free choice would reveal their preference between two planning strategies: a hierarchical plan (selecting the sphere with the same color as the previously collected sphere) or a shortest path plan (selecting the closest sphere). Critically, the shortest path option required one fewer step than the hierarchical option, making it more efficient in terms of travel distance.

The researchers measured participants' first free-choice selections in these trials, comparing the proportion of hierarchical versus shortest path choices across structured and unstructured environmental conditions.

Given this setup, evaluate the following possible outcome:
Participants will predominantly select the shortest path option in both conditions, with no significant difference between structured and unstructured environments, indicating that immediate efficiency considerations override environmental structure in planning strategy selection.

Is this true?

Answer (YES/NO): NO